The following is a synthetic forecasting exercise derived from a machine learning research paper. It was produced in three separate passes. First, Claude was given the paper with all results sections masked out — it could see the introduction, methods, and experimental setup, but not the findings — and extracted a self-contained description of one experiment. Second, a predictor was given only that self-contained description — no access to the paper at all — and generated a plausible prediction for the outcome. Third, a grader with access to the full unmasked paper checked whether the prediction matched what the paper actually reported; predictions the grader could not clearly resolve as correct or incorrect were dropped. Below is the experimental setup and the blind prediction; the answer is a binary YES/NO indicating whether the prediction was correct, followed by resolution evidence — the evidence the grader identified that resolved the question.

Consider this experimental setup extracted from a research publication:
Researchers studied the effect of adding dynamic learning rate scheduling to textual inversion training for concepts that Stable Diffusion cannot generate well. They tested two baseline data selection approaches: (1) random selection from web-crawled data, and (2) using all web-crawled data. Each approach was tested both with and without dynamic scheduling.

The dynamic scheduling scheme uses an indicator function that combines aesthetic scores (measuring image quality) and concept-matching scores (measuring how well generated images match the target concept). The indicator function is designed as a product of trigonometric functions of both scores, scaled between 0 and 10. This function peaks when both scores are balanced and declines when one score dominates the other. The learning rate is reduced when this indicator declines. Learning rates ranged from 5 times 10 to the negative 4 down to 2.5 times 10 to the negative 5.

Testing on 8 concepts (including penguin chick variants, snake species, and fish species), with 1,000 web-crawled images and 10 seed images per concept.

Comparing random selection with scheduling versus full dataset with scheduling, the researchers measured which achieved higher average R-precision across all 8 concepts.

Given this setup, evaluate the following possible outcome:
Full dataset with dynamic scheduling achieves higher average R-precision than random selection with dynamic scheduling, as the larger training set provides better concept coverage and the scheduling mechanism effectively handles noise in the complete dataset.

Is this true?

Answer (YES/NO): YES